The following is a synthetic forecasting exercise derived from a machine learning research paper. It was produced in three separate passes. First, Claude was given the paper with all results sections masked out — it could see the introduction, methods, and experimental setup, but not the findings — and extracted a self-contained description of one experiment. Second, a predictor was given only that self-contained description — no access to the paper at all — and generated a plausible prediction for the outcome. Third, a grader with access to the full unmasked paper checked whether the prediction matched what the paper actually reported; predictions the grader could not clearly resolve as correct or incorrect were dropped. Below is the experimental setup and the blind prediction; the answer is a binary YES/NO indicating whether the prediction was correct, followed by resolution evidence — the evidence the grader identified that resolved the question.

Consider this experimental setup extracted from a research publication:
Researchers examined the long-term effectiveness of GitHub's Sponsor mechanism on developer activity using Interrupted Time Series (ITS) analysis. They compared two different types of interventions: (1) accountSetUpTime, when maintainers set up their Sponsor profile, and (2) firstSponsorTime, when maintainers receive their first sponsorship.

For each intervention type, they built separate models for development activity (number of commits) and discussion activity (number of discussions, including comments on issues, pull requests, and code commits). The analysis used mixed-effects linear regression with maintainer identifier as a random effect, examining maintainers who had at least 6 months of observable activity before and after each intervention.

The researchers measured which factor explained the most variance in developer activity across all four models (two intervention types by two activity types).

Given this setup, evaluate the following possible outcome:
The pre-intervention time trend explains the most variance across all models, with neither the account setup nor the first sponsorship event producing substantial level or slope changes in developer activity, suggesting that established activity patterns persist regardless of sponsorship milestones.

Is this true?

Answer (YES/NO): NO